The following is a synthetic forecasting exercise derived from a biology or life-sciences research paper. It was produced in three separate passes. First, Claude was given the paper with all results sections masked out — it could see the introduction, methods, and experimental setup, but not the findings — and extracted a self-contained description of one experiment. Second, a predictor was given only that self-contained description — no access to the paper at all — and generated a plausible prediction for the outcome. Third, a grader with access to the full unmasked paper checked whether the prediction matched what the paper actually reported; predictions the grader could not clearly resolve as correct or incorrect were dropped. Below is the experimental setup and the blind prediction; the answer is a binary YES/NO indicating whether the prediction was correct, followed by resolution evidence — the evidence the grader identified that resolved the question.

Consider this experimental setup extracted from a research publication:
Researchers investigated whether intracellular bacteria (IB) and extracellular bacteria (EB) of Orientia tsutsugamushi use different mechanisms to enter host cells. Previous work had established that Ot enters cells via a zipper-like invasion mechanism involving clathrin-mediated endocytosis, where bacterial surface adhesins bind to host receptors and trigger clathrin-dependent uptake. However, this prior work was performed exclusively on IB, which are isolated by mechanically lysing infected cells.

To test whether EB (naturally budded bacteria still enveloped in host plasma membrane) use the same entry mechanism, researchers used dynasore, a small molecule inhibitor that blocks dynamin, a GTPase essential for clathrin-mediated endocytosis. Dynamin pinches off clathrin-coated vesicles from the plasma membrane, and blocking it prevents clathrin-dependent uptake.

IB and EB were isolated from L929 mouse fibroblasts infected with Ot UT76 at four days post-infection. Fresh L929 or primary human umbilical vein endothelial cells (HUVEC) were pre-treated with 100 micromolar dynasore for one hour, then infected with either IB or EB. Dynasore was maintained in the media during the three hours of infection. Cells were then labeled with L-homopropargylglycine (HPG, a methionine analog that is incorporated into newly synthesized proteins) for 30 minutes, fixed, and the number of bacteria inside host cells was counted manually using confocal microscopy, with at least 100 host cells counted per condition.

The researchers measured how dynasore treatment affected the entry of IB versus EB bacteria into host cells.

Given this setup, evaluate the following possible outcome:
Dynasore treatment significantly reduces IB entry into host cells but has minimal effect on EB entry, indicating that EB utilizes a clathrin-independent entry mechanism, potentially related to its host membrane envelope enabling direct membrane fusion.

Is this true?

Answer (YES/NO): YES